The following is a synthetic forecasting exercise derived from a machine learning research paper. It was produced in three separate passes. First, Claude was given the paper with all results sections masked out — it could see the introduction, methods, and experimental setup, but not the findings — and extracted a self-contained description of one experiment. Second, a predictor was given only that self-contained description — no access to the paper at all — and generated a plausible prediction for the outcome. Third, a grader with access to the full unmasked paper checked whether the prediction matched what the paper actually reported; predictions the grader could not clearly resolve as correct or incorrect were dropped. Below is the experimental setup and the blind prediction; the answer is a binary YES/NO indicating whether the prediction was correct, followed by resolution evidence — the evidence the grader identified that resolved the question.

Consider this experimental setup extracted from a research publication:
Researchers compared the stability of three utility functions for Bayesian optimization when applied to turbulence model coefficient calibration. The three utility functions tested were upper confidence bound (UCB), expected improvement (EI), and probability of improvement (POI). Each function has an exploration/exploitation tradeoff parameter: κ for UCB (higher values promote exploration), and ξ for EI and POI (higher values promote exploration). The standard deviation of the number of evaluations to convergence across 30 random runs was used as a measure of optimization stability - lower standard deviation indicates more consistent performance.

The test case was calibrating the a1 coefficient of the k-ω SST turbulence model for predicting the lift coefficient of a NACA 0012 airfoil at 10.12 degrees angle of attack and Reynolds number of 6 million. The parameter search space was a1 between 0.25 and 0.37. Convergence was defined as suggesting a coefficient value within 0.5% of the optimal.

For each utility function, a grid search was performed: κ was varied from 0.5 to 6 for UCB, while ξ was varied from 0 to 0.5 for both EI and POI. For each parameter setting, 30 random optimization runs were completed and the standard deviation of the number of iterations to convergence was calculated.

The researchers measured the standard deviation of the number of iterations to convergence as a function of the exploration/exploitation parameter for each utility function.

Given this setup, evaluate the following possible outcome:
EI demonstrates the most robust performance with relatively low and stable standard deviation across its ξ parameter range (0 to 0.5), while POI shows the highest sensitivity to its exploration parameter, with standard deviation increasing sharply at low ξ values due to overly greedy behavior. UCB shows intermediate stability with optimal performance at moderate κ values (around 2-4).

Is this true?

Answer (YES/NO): NO